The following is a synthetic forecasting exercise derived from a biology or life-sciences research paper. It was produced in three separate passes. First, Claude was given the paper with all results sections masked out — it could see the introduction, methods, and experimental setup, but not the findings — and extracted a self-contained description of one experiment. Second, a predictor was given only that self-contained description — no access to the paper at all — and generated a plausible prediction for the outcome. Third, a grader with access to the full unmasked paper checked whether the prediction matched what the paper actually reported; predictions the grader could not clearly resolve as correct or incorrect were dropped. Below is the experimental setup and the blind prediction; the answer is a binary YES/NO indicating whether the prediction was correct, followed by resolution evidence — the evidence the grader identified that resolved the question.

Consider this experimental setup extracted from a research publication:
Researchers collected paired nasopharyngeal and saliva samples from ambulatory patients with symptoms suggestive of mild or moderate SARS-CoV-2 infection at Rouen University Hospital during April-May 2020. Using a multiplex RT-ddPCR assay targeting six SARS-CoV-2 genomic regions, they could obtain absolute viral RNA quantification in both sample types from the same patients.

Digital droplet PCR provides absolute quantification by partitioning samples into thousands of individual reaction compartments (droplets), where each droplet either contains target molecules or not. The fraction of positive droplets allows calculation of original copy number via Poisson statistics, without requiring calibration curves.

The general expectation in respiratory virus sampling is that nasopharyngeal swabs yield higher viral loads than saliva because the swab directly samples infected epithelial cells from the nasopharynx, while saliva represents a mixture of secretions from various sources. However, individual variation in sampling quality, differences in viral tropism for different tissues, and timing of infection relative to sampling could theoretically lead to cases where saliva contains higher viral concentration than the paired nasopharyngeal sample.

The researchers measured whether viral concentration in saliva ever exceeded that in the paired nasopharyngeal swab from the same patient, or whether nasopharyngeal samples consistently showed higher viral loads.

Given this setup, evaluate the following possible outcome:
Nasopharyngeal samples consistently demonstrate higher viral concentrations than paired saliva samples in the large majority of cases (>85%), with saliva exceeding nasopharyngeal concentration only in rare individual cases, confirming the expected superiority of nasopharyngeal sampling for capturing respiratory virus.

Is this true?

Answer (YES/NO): NO